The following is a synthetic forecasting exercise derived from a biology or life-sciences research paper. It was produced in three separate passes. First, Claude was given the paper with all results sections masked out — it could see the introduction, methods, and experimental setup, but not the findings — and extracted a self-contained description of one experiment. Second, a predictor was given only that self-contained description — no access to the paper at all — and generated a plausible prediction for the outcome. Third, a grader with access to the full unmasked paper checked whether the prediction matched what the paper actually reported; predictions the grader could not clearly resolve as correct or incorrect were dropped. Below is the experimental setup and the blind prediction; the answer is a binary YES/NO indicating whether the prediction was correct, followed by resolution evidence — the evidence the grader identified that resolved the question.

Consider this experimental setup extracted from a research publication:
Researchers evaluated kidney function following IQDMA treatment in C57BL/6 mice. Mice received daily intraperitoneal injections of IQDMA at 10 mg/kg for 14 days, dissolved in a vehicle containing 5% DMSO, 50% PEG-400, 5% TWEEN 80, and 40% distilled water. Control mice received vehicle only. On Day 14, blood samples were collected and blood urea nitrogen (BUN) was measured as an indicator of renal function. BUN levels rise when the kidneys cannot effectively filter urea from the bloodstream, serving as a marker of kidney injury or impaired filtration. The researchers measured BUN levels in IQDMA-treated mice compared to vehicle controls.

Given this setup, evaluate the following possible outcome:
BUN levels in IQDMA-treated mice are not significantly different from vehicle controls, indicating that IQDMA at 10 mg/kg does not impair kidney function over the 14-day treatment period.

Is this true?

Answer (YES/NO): YES